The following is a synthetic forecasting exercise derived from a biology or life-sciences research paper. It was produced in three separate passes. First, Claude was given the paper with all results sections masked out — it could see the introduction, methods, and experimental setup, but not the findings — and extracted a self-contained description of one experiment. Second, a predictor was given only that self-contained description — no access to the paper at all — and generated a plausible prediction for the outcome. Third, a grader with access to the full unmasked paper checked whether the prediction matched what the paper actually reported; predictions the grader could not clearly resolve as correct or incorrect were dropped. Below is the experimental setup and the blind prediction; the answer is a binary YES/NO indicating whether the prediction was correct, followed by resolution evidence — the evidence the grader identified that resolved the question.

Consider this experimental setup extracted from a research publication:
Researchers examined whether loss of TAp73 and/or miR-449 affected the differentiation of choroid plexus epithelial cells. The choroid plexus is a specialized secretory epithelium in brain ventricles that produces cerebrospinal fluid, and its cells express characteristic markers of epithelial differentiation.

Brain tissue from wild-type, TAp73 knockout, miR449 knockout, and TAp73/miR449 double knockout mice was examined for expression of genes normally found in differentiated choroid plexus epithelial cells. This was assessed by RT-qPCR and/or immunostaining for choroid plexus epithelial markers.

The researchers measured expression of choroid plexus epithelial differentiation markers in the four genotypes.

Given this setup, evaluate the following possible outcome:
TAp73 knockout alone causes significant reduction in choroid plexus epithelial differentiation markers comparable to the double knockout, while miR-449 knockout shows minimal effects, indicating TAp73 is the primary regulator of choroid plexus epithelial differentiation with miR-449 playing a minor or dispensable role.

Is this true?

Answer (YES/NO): NO